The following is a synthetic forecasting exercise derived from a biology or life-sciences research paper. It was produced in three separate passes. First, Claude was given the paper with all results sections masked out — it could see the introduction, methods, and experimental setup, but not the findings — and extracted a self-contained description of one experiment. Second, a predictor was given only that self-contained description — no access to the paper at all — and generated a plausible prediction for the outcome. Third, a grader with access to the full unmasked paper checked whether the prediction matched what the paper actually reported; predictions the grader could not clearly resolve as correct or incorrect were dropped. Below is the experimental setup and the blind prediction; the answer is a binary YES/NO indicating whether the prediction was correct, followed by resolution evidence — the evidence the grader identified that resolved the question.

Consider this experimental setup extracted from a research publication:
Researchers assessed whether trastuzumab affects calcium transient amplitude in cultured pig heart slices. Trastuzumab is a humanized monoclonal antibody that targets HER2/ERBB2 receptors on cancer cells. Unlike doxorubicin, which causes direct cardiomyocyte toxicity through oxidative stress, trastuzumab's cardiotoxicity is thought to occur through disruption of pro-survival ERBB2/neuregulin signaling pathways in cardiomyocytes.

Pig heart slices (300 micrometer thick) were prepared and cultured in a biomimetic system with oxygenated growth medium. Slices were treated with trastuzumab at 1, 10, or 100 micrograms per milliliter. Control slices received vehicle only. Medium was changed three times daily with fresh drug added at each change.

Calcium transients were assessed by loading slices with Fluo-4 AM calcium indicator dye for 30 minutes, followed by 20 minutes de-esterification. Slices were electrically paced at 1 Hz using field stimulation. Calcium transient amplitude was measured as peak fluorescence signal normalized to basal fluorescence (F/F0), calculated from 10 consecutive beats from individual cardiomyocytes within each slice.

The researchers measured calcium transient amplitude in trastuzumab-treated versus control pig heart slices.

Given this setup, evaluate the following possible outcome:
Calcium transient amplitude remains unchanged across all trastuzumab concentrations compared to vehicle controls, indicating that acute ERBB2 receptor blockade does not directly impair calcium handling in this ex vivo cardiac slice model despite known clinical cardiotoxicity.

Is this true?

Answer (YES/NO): NO